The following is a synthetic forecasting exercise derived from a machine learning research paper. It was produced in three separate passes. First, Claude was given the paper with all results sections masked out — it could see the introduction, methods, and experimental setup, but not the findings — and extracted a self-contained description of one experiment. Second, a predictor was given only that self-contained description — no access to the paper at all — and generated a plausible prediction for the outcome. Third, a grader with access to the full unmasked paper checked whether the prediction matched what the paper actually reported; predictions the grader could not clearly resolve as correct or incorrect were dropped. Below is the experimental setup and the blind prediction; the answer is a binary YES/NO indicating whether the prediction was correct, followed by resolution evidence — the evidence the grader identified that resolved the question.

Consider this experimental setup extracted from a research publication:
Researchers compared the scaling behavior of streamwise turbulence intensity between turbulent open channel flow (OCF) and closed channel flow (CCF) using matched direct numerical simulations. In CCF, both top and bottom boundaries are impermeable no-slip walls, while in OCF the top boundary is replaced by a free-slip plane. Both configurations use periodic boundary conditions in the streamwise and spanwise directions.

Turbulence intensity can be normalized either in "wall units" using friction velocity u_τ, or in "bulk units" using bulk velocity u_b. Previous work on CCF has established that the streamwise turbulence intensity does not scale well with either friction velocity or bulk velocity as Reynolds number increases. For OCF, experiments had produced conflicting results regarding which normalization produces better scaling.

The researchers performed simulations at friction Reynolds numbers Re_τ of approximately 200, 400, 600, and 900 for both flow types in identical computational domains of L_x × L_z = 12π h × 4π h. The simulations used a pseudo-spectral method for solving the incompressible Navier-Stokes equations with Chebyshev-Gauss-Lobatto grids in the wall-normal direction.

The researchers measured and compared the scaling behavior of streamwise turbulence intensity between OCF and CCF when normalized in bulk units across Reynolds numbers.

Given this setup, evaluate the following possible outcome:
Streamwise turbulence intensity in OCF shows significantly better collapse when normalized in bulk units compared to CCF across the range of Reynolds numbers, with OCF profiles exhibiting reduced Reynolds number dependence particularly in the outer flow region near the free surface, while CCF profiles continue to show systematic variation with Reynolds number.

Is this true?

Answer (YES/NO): YES